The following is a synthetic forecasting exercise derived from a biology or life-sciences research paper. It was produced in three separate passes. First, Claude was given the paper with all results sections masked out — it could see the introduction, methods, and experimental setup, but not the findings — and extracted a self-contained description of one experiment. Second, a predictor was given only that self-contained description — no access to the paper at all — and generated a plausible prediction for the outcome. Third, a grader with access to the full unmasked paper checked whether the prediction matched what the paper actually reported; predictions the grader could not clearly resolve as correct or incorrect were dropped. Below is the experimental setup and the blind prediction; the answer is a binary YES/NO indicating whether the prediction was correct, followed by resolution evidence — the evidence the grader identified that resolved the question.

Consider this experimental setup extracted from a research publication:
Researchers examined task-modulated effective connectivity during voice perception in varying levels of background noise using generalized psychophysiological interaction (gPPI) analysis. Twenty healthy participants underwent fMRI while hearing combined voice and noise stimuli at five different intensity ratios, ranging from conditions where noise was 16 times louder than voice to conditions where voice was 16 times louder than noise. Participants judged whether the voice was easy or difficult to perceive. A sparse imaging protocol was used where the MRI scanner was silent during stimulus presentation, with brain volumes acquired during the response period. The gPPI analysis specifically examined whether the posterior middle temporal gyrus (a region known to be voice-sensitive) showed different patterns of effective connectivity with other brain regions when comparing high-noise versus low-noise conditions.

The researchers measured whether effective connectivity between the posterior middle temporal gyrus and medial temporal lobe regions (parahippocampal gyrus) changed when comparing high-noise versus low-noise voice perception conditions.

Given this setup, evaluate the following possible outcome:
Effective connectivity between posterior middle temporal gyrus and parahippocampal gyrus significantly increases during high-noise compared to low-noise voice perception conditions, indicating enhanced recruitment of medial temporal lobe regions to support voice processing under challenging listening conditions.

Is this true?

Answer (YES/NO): NO